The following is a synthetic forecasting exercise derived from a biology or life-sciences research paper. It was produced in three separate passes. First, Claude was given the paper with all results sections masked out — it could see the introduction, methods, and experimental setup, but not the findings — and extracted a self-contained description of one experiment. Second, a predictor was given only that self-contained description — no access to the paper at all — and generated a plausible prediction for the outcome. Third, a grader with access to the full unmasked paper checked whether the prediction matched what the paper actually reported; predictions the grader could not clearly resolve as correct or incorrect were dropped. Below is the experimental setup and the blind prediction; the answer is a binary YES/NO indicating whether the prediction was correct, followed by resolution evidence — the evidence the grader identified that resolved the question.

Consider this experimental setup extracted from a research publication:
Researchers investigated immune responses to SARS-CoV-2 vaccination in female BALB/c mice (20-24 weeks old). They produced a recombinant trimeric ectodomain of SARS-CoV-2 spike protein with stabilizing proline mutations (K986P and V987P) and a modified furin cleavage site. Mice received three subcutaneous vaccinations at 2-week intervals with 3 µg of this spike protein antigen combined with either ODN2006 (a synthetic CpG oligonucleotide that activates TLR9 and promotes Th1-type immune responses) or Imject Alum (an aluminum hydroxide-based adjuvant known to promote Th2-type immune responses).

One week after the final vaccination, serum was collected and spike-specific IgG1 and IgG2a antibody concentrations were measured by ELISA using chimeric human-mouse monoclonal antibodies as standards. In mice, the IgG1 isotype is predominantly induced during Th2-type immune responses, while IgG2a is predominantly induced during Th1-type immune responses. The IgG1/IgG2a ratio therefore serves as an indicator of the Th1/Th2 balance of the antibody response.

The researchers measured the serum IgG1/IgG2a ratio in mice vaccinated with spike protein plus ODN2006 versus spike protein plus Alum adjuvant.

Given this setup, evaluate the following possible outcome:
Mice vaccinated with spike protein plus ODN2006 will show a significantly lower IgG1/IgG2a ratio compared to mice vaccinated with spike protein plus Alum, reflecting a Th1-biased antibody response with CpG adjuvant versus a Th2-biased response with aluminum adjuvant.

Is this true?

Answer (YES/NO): YES